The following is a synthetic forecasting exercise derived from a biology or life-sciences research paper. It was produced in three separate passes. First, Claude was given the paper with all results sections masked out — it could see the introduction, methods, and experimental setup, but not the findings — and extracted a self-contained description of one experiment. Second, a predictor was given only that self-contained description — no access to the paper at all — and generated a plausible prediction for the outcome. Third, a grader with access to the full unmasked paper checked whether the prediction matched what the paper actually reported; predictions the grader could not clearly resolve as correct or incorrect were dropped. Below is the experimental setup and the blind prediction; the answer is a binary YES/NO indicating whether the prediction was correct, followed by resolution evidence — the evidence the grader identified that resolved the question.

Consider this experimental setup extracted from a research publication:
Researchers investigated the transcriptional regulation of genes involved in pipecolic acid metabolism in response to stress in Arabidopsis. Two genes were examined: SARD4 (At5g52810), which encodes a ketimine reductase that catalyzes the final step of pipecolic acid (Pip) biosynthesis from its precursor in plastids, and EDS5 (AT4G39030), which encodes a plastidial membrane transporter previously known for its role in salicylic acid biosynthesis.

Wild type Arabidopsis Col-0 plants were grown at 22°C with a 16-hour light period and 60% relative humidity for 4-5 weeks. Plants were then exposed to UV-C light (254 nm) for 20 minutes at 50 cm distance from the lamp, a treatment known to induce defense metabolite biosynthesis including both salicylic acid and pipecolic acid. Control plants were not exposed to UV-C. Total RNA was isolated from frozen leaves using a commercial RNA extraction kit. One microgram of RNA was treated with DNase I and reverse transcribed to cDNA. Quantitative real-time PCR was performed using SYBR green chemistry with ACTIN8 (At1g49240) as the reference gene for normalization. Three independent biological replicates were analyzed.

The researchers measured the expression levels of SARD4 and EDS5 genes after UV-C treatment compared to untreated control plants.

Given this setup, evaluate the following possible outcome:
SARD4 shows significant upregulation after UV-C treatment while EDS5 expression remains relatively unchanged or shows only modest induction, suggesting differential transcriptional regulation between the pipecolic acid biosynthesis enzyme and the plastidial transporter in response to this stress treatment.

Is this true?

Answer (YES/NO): NO